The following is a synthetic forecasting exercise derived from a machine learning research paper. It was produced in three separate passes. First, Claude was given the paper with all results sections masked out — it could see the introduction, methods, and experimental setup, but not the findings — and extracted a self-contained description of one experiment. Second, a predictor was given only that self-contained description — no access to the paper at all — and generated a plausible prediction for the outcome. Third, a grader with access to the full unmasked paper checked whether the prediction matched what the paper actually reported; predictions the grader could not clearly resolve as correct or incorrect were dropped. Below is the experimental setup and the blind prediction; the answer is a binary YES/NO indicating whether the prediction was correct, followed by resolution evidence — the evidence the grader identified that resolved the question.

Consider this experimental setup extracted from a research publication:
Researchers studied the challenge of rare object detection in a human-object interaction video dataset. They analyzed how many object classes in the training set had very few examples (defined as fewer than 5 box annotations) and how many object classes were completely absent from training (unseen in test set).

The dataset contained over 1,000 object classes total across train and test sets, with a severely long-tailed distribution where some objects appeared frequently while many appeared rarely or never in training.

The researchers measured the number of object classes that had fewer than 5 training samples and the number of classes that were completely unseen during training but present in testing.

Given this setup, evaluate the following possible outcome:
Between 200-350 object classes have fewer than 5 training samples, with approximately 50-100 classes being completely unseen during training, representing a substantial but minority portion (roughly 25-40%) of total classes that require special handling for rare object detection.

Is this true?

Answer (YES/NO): YES